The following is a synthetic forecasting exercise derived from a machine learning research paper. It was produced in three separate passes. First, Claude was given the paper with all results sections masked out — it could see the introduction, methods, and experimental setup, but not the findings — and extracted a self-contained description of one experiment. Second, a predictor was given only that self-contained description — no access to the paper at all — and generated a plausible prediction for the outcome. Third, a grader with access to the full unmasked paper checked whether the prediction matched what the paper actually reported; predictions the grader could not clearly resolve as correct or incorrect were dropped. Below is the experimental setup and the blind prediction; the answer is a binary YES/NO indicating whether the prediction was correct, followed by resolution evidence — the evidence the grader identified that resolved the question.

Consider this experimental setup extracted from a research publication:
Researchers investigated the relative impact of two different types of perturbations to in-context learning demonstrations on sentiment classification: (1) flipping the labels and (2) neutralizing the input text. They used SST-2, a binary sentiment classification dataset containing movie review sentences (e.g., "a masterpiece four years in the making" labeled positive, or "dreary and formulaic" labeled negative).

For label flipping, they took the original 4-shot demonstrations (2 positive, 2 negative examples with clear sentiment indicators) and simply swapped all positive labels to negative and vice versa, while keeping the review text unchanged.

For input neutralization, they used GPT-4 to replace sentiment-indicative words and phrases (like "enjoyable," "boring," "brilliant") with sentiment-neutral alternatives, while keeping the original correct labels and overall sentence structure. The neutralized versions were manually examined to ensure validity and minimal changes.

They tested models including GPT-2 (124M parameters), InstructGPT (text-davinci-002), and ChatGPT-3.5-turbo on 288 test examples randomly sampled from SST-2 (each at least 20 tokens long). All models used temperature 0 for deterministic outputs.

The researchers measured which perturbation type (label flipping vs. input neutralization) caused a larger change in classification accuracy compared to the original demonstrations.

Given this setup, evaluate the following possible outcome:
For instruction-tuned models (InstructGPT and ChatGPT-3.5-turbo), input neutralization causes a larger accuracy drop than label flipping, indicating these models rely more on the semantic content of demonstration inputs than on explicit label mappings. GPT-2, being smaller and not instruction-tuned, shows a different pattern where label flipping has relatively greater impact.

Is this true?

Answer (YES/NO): NO